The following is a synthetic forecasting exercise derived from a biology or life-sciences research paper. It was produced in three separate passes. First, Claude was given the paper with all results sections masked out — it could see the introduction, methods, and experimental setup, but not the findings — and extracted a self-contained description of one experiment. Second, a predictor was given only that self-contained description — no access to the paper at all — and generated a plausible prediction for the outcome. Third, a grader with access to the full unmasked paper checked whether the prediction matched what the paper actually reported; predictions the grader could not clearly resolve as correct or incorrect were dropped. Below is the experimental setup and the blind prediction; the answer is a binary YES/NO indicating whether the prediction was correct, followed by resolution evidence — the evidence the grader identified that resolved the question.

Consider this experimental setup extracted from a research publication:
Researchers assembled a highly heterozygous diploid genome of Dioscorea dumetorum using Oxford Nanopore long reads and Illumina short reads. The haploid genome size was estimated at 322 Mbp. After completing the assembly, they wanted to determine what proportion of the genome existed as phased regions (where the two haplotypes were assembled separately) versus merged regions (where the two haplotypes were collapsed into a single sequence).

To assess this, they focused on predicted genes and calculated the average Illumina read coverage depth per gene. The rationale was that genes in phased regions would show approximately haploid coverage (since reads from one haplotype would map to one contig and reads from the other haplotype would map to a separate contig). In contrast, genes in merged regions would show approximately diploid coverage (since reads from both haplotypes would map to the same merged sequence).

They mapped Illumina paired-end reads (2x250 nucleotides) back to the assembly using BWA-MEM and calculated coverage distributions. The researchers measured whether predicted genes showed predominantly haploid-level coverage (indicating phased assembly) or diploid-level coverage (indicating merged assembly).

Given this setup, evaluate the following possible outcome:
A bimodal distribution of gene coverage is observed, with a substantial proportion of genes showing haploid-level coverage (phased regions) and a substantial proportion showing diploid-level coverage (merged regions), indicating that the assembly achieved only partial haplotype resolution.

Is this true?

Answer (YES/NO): YES